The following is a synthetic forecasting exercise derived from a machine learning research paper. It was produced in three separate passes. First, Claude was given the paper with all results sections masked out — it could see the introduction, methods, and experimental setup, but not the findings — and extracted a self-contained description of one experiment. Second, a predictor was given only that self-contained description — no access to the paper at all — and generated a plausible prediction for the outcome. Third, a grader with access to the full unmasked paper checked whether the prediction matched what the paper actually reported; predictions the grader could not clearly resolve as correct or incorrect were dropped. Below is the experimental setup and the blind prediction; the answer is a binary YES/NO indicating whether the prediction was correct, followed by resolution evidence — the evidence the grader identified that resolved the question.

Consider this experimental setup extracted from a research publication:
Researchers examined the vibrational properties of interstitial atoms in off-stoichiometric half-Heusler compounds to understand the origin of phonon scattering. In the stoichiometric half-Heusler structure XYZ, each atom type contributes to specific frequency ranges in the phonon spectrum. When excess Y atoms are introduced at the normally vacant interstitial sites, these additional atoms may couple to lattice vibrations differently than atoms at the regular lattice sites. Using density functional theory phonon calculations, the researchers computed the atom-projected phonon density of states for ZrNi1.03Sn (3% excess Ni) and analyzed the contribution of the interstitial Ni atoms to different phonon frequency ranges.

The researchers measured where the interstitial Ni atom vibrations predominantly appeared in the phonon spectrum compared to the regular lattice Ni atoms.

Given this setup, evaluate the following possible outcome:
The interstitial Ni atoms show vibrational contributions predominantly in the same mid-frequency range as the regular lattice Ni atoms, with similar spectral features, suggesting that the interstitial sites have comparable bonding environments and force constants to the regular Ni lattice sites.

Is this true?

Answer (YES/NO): NO